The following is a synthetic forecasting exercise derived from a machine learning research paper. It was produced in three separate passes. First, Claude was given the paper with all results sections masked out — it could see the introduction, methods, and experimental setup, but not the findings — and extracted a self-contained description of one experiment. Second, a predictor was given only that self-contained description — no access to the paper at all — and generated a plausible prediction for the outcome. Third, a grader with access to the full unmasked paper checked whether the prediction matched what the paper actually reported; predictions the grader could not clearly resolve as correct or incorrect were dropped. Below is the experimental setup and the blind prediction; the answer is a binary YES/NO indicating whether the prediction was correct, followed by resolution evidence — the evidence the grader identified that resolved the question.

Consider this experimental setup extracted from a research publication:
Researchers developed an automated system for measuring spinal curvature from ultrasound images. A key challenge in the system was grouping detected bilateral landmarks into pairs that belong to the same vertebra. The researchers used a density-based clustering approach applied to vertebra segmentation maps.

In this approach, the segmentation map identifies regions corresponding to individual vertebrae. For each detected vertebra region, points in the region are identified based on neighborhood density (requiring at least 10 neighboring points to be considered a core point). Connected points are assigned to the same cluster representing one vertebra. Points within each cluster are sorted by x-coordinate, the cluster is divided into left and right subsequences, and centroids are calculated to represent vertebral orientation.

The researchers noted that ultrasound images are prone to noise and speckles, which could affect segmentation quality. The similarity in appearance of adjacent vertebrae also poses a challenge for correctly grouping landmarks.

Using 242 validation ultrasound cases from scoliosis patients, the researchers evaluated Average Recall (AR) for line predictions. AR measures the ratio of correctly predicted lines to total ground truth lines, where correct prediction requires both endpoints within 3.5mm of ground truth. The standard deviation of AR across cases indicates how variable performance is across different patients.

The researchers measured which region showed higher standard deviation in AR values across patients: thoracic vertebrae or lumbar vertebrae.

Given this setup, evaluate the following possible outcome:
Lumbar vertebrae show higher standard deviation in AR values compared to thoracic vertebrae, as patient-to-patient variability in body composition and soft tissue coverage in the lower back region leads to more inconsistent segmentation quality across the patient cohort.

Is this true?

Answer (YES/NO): YES